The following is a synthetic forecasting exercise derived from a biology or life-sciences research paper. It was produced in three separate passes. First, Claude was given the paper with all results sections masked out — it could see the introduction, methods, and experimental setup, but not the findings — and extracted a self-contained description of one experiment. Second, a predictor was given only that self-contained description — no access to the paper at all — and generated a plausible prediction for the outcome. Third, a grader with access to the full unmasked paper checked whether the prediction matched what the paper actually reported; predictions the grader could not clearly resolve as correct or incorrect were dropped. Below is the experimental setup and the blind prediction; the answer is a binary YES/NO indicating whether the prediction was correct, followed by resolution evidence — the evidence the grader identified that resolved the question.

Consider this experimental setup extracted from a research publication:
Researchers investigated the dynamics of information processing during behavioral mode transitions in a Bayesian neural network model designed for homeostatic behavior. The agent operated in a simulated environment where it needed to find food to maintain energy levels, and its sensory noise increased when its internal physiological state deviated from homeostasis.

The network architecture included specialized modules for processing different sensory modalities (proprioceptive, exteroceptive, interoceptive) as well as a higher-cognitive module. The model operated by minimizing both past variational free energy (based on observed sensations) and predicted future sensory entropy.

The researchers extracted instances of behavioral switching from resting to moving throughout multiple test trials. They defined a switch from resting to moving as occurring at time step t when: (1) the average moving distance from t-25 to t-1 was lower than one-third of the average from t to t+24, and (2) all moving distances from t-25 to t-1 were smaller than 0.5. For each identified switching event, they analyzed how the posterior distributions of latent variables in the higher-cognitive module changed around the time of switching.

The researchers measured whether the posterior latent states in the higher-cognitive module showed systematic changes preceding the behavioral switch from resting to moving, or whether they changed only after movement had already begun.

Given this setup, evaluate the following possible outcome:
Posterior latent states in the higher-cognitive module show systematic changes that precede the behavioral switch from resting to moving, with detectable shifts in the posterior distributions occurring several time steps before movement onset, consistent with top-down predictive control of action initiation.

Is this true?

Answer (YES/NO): YES